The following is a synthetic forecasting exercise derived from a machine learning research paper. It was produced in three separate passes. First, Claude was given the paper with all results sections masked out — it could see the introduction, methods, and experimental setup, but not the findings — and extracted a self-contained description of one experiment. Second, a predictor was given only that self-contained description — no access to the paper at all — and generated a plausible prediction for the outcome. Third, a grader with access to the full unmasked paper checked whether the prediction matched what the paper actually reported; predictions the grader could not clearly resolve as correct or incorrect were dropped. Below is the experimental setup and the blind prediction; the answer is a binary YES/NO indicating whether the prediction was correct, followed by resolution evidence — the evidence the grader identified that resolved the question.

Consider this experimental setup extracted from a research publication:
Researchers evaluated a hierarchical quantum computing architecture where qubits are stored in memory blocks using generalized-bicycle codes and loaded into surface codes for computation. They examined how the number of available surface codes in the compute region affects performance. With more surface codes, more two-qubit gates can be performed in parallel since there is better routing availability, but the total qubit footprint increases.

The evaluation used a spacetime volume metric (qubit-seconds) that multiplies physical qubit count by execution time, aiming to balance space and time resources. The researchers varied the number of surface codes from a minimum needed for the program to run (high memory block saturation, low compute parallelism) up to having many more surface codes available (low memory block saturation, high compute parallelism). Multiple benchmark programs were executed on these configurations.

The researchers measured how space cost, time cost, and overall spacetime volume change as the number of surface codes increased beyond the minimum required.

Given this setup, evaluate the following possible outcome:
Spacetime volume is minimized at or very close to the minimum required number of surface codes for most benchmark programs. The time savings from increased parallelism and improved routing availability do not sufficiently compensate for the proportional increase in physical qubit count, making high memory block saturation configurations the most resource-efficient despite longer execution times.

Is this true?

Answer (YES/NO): YES